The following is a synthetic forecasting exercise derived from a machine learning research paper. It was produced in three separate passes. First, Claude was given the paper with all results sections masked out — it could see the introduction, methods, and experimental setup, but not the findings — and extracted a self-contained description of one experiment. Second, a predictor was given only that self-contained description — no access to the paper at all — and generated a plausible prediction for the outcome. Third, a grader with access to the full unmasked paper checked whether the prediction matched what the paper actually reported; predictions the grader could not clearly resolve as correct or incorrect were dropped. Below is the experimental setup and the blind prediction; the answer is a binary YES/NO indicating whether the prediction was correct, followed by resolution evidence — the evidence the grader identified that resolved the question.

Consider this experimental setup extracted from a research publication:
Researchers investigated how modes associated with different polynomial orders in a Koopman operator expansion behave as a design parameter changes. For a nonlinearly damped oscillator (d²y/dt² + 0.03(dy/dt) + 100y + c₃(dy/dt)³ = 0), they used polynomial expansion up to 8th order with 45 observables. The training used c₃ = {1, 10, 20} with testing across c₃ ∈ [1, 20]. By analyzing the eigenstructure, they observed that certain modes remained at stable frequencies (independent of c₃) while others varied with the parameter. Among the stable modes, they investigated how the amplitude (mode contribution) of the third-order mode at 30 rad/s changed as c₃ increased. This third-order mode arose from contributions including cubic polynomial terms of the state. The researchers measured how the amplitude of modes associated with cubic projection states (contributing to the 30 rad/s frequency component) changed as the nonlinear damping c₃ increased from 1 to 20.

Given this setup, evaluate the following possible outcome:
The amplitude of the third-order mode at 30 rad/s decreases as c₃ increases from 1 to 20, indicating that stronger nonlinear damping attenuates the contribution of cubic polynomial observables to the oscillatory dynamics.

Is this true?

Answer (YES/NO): YES